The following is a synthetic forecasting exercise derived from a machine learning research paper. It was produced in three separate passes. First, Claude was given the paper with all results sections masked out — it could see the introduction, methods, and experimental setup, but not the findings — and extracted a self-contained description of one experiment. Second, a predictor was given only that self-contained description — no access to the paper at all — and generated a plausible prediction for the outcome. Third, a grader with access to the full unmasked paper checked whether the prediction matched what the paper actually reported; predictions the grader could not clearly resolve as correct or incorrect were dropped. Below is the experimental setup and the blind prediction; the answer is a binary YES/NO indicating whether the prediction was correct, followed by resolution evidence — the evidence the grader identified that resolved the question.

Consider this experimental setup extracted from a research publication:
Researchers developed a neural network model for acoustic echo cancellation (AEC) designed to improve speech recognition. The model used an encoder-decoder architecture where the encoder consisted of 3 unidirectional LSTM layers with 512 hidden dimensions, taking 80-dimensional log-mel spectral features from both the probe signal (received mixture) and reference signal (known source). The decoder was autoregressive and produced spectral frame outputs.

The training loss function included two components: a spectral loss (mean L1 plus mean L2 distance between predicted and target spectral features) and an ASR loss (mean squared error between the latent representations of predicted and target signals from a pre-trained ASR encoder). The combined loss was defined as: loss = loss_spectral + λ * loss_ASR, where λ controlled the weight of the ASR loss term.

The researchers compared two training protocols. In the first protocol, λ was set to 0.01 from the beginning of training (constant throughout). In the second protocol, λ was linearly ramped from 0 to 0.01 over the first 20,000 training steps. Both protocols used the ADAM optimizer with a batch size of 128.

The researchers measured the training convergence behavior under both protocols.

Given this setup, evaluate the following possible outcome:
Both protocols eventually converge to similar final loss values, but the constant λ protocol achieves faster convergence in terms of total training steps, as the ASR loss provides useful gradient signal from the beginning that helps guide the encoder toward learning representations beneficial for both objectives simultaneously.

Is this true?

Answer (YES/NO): NO